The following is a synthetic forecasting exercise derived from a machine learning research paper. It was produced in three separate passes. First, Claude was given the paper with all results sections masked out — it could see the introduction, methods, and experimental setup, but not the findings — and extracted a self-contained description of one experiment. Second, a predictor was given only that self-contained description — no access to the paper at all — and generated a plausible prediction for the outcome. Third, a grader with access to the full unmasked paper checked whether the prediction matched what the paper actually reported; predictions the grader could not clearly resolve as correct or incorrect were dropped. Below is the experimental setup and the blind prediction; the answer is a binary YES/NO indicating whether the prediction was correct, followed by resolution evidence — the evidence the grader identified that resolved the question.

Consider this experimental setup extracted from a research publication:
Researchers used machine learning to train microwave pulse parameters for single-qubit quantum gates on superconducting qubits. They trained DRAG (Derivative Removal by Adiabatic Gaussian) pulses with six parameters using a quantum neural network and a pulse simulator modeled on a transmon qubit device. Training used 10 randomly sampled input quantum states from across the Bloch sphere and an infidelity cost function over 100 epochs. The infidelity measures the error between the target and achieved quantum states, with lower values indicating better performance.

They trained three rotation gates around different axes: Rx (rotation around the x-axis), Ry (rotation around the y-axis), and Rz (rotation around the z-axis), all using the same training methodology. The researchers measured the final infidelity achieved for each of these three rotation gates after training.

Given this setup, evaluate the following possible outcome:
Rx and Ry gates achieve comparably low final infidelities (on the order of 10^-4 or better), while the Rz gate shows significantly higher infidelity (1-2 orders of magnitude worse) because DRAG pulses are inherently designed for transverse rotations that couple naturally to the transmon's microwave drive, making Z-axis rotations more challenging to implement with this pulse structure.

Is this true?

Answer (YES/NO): NO